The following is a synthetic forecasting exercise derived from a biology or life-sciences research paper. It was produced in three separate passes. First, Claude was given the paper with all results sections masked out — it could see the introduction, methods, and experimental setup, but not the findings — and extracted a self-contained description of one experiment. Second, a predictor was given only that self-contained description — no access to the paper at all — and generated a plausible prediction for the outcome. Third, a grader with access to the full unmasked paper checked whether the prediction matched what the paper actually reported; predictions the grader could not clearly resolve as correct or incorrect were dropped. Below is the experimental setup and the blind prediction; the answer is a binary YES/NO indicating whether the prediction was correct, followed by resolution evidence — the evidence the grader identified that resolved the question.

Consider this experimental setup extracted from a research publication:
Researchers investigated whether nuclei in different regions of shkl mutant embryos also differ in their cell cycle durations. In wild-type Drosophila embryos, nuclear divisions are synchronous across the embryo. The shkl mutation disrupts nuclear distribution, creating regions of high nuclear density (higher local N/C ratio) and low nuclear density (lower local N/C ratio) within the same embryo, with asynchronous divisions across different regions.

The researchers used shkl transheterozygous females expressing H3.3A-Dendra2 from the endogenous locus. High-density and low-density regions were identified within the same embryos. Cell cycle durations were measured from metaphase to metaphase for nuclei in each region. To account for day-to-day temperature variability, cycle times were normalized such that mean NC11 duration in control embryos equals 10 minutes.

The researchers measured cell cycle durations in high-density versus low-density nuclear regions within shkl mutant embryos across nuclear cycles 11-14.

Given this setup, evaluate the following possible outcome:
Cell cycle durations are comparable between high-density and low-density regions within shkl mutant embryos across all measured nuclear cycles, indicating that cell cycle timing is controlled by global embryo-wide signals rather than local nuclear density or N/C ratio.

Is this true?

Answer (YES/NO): NO